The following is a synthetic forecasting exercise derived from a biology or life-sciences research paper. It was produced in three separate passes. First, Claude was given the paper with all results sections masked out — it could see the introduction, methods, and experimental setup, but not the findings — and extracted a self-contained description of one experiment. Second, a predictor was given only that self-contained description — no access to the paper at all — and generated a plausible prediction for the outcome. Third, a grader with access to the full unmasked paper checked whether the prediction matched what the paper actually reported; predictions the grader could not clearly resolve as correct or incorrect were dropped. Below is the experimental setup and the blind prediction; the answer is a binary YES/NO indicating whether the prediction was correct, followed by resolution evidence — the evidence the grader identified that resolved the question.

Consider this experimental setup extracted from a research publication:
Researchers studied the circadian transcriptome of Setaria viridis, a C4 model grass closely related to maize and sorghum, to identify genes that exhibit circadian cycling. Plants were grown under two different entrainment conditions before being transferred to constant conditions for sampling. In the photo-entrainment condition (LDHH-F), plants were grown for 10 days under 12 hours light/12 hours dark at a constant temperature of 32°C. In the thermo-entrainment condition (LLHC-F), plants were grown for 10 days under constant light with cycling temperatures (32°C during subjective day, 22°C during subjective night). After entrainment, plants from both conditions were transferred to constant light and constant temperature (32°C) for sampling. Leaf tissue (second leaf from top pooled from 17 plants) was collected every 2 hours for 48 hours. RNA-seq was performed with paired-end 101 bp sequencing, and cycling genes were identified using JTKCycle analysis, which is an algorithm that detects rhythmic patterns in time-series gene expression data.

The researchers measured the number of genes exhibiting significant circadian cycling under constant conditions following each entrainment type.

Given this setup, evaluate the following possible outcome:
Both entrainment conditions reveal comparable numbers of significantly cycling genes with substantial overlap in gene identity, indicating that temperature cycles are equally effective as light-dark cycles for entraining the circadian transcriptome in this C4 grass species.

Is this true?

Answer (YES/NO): NO